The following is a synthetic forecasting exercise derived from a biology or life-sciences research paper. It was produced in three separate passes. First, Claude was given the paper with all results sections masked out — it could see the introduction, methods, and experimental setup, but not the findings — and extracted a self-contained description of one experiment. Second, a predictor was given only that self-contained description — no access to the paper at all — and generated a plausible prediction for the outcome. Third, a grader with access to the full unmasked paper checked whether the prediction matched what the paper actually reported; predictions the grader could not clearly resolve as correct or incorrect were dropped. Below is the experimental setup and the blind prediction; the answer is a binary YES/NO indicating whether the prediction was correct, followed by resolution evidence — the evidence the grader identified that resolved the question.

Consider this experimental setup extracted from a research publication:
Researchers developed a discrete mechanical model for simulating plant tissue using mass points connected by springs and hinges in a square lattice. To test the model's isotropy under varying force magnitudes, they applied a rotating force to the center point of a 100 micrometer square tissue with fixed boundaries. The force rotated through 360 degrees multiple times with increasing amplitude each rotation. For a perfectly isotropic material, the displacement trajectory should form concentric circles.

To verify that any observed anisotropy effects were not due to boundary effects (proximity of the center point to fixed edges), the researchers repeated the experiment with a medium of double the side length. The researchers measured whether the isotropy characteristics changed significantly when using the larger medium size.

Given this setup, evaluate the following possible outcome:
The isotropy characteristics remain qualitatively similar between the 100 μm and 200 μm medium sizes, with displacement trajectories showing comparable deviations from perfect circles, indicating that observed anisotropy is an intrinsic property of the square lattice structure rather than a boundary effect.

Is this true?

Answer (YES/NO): YES